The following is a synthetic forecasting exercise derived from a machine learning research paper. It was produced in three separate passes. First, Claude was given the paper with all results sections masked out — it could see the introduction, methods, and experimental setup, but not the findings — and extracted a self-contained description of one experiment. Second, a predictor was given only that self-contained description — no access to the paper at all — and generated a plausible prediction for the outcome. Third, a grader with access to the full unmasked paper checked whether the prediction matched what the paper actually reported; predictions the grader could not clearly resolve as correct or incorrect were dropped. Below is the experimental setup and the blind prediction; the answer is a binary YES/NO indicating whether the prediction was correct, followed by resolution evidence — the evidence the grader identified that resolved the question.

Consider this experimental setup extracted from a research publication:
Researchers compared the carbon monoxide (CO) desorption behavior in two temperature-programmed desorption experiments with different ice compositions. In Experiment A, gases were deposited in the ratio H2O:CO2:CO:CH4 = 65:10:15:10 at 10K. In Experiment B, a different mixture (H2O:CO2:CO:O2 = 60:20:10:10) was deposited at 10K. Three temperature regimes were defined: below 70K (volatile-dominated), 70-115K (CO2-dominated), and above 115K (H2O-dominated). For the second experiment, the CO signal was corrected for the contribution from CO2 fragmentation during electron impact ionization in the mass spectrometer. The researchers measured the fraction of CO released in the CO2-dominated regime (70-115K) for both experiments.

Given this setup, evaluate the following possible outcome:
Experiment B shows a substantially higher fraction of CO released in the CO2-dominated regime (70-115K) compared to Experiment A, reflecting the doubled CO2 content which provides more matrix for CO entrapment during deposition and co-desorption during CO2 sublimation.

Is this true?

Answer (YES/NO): NO